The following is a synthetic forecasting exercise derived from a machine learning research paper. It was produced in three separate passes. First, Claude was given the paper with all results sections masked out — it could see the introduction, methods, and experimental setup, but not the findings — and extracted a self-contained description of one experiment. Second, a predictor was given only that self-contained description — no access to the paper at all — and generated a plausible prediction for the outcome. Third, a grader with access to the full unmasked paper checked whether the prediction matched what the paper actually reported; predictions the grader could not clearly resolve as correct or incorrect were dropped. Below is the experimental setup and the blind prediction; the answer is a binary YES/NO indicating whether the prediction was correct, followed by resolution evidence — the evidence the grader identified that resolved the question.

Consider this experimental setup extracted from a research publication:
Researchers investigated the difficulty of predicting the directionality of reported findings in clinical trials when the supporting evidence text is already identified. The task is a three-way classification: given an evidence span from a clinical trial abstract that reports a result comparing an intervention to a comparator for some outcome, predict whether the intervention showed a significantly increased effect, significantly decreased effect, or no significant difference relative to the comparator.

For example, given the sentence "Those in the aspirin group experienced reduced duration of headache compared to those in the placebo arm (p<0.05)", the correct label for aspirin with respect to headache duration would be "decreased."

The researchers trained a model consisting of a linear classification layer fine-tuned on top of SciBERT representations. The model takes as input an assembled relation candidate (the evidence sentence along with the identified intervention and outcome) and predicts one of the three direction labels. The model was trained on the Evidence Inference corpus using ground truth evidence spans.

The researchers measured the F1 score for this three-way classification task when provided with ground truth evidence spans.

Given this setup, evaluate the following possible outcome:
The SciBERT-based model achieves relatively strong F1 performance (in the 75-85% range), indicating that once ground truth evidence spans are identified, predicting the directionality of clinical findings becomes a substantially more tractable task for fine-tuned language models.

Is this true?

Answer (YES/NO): YES